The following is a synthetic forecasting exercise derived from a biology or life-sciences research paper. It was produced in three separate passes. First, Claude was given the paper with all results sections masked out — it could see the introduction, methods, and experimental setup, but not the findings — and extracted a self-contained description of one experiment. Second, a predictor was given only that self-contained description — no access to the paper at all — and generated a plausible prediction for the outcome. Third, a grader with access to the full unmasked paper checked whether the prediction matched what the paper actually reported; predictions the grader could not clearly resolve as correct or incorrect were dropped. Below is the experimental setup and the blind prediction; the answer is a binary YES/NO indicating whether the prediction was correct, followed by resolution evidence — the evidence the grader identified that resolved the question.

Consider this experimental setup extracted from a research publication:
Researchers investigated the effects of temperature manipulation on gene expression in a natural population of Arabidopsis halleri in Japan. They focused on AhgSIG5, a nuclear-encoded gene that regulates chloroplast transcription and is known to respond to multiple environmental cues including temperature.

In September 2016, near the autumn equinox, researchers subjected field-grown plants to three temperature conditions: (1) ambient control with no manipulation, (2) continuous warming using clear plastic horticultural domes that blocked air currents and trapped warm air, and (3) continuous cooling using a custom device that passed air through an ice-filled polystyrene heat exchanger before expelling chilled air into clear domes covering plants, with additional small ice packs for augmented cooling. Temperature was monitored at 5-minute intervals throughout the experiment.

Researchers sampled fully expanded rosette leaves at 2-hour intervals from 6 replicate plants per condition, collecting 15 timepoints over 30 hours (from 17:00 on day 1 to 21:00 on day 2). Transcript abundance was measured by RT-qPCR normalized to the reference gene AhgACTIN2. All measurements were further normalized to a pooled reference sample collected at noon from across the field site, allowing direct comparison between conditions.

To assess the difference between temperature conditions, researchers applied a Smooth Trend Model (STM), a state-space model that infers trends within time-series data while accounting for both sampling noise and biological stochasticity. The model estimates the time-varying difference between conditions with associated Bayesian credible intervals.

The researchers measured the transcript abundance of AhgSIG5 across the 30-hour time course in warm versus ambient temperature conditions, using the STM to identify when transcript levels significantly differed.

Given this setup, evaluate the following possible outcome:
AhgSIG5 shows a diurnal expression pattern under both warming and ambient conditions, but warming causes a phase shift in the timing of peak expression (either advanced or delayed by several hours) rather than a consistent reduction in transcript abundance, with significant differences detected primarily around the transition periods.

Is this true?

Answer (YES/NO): NO